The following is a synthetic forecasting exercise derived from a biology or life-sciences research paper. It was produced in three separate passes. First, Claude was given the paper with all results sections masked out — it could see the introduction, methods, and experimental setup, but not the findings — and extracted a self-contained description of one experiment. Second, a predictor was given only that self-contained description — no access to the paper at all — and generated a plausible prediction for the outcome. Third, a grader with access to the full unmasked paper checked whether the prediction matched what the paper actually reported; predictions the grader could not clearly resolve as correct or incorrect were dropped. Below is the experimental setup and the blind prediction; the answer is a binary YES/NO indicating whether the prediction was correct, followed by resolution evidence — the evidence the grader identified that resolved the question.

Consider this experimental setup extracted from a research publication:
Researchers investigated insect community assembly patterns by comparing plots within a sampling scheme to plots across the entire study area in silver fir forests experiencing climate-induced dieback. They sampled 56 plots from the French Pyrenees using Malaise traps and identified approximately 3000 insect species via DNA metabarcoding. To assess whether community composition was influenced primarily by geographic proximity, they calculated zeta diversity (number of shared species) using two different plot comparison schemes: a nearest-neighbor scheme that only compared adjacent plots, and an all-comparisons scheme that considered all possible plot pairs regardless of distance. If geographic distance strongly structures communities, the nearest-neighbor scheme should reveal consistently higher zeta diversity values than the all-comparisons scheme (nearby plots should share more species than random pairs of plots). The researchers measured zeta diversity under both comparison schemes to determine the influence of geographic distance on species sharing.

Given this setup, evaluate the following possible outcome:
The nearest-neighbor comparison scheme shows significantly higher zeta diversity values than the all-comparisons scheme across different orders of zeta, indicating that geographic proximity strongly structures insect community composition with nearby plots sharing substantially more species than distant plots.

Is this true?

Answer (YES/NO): NO